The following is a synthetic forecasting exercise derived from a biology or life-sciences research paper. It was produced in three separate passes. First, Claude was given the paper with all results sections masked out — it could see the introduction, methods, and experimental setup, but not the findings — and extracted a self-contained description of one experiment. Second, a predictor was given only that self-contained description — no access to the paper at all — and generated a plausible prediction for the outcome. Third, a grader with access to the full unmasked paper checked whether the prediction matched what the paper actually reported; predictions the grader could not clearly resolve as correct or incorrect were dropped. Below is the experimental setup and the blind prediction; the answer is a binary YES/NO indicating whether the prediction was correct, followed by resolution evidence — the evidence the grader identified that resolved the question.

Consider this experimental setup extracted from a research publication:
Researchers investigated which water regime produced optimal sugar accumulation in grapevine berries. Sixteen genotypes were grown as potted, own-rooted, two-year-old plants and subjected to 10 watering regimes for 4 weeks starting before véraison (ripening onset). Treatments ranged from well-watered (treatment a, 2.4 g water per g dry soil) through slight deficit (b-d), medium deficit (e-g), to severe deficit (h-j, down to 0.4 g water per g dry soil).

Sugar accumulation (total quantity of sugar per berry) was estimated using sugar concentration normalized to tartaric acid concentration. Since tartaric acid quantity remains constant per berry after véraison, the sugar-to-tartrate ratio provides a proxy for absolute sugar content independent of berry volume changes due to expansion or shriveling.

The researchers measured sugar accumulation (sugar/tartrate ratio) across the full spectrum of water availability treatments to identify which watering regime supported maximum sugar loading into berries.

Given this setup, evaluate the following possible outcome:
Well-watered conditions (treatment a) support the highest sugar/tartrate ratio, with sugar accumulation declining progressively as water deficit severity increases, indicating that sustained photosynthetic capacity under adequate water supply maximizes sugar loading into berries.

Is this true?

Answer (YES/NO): NO